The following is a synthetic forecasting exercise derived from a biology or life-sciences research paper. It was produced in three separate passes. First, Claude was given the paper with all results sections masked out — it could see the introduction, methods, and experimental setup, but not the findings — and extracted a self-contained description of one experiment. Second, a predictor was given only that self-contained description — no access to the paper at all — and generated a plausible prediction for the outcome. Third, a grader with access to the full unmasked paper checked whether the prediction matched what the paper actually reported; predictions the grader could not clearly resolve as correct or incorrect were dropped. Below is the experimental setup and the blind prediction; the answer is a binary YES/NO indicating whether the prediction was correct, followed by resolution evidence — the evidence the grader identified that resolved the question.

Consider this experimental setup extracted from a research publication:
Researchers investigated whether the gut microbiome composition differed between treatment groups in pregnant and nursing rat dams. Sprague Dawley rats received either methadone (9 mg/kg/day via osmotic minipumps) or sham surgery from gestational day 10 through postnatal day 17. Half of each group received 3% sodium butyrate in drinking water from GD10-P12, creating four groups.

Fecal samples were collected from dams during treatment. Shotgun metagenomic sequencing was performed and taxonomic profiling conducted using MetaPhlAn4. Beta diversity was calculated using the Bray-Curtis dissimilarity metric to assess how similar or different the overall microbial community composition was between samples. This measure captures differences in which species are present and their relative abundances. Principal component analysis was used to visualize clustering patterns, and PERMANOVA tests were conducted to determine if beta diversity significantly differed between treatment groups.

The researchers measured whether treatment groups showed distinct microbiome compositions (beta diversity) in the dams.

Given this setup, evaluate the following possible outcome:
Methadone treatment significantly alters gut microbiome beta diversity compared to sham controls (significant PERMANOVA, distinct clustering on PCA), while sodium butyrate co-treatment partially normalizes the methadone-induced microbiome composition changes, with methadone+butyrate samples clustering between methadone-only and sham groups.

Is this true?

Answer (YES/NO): NO